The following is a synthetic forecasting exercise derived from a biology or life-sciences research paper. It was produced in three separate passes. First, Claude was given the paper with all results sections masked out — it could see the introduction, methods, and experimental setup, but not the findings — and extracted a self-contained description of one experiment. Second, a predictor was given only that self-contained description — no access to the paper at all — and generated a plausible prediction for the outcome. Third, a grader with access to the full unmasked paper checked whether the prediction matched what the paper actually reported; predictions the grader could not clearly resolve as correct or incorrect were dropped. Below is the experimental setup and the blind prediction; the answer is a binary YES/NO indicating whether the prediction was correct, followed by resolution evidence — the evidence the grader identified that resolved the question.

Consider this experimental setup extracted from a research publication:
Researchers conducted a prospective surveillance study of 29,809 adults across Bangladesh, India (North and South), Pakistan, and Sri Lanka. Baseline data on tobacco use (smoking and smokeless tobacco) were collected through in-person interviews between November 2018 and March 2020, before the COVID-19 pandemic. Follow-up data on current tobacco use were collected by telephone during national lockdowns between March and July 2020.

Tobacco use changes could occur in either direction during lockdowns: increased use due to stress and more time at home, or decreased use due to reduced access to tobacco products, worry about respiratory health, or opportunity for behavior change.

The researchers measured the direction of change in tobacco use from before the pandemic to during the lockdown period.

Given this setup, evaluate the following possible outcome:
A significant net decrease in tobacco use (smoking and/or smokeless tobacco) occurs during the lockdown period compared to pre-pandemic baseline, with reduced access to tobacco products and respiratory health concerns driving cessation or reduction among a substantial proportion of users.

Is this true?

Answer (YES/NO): YES